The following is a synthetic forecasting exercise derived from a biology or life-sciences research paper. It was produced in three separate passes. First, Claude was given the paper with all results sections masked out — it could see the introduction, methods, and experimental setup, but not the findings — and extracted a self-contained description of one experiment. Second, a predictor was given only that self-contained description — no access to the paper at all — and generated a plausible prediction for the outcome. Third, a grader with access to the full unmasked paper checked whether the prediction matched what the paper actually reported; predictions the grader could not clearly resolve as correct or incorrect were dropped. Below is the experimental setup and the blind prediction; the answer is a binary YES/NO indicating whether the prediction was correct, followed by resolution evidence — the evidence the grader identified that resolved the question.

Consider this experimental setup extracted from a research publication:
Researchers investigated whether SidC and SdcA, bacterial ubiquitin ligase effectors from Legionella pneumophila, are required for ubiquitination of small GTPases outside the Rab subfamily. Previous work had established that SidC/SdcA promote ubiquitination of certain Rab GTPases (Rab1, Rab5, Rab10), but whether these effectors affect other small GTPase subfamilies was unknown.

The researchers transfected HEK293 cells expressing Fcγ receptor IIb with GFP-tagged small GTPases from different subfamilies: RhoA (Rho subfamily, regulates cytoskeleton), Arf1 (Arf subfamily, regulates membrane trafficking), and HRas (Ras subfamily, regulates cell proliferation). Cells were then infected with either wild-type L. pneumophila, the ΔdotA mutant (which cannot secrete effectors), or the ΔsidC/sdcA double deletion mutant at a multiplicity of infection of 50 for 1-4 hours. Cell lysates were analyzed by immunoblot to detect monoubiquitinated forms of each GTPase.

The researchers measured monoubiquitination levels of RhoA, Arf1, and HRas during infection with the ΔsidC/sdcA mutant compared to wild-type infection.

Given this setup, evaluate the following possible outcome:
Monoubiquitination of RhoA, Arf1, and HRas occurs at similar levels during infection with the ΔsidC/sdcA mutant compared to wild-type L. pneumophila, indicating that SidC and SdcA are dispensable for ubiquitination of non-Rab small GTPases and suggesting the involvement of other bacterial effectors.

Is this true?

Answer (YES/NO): NO